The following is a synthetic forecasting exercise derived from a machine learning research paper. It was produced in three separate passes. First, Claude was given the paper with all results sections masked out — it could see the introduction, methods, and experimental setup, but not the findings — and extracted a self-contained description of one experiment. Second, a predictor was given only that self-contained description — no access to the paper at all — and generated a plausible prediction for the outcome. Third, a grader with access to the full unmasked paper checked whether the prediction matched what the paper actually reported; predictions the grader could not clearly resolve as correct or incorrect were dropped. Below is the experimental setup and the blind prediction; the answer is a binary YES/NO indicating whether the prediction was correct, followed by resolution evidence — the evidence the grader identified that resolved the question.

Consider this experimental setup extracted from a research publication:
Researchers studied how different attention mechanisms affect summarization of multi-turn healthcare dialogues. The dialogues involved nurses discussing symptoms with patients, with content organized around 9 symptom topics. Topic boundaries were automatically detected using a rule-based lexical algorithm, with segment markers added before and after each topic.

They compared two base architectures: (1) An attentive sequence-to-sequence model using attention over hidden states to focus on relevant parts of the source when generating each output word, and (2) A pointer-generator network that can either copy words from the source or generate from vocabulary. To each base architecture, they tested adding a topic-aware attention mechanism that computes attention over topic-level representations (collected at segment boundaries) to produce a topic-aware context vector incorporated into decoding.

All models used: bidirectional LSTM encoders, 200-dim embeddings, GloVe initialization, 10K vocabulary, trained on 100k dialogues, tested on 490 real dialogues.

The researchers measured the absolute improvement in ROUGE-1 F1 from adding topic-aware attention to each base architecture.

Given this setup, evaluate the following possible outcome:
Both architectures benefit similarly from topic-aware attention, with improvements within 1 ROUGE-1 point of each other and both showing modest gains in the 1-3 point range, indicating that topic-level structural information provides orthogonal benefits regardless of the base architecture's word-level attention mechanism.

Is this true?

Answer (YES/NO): NO